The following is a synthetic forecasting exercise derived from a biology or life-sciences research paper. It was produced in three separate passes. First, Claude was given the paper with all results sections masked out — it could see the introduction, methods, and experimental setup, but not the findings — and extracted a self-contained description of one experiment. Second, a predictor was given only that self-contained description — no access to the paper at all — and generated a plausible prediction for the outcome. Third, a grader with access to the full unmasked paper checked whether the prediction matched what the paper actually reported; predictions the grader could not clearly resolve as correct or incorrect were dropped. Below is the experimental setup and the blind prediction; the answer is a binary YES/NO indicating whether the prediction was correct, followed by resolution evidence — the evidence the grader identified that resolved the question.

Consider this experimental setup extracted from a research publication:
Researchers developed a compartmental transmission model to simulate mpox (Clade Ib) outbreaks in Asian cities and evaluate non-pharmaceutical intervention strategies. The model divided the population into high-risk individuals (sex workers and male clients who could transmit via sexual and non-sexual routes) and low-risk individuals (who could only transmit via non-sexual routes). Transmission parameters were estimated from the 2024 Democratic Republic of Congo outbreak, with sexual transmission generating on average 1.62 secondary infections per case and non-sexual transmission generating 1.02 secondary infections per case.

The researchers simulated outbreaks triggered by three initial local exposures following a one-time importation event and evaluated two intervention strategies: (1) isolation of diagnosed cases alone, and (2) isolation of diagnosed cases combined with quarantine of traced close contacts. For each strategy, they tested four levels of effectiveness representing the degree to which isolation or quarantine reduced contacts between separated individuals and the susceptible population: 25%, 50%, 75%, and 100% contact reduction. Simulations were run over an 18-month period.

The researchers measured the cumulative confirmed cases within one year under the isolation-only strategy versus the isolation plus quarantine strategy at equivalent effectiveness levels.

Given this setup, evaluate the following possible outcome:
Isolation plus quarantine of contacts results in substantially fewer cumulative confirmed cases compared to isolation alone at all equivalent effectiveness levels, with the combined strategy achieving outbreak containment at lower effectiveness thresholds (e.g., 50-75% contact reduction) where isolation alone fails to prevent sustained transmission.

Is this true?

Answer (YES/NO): NO